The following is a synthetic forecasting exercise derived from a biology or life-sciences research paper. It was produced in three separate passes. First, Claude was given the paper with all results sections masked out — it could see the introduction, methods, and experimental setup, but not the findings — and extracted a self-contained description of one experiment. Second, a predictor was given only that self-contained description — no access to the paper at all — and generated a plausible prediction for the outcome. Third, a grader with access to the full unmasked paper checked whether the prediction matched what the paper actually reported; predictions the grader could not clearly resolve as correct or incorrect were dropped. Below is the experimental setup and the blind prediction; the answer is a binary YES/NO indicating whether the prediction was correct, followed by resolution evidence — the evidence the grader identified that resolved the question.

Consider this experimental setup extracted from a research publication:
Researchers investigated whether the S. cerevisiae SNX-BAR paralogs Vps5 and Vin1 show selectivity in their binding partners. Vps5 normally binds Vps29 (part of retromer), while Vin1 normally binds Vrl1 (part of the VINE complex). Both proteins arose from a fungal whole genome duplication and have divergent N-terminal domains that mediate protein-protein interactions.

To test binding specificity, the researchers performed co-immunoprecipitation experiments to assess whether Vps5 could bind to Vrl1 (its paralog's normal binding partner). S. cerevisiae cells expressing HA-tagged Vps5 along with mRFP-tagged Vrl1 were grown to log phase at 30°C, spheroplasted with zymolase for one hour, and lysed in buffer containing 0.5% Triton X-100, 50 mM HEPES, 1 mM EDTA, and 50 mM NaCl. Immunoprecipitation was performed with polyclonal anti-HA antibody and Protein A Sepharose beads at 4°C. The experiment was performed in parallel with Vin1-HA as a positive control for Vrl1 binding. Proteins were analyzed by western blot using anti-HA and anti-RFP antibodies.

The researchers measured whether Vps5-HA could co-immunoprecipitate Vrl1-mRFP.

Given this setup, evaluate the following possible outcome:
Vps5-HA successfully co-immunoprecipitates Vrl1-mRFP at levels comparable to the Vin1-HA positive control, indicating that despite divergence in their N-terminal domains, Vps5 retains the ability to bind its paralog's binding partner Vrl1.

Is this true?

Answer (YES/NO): NO